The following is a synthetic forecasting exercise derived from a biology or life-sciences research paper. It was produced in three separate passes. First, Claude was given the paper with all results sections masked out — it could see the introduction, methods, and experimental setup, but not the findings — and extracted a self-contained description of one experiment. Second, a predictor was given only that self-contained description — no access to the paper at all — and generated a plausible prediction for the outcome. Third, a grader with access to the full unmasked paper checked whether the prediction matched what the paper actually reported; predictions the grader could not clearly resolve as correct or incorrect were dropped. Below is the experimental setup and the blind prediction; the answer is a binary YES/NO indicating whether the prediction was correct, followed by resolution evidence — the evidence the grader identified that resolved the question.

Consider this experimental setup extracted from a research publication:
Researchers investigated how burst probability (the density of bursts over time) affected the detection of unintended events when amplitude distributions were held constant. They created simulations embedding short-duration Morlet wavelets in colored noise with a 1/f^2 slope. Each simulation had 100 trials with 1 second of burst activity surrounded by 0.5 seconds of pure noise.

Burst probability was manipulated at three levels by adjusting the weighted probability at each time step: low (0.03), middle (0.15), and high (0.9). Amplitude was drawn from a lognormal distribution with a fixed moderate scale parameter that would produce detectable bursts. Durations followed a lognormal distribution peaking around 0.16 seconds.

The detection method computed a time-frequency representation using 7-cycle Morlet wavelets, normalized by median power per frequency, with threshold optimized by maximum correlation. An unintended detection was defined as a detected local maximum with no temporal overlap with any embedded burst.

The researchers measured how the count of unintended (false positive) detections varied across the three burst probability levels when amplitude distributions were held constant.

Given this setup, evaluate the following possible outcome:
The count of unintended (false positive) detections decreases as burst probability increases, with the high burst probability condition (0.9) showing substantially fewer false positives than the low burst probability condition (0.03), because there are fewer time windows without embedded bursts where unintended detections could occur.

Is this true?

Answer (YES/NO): YES